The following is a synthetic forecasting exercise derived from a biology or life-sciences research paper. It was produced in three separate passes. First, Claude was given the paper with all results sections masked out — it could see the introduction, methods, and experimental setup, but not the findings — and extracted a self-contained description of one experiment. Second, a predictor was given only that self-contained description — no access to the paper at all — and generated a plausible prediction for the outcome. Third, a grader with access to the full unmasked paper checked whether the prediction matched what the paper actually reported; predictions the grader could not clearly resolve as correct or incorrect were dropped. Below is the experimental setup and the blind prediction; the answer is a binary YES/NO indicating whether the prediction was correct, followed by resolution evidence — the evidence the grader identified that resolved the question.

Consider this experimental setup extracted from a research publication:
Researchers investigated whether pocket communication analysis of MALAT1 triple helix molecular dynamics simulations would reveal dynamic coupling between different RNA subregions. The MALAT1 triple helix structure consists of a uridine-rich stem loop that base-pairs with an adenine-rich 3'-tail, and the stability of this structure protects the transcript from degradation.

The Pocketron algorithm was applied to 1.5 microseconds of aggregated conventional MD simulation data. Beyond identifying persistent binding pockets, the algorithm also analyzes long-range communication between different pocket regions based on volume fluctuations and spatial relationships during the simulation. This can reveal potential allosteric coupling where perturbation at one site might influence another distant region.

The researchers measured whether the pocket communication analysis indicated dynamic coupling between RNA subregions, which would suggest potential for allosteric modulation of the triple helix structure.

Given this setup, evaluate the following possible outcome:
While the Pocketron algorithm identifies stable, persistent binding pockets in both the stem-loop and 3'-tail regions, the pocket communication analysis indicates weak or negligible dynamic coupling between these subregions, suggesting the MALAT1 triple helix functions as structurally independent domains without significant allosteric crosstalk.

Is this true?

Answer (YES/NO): NO